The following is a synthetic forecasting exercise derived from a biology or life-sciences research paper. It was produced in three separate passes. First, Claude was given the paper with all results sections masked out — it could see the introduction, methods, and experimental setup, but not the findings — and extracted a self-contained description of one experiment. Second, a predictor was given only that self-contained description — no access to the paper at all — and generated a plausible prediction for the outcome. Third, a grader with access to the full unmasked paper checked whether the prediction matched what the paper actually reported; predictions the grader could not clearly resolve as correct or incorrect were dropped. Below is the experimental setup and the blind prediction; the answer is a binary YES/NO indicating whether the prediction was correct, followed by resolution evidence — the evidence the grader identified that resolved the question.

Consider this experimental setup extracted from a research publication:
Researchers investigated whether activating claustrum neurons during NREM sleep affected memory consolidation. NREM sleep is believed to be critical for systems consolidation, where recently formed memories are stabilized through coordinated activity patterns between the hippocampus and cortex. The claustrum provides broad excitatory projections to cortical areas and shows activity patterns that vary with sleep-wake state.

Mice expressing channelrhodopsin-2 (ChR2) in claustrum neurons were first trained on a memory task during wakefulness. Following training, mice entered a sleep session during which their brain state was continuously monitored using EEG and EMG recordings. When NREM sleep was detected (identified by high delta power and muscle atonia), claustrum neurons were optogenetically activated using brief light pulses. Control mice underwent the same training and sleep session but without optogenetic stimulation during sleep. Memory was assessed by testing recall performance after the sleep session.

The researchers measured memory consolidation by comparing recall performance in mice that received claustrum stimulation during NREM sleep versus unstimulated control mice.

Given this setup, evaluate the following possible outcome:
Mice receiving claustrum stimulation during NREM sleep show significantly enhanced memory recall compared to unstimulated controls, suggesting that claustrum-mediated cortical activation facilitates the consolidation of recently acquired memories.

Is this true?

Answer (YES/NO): YES